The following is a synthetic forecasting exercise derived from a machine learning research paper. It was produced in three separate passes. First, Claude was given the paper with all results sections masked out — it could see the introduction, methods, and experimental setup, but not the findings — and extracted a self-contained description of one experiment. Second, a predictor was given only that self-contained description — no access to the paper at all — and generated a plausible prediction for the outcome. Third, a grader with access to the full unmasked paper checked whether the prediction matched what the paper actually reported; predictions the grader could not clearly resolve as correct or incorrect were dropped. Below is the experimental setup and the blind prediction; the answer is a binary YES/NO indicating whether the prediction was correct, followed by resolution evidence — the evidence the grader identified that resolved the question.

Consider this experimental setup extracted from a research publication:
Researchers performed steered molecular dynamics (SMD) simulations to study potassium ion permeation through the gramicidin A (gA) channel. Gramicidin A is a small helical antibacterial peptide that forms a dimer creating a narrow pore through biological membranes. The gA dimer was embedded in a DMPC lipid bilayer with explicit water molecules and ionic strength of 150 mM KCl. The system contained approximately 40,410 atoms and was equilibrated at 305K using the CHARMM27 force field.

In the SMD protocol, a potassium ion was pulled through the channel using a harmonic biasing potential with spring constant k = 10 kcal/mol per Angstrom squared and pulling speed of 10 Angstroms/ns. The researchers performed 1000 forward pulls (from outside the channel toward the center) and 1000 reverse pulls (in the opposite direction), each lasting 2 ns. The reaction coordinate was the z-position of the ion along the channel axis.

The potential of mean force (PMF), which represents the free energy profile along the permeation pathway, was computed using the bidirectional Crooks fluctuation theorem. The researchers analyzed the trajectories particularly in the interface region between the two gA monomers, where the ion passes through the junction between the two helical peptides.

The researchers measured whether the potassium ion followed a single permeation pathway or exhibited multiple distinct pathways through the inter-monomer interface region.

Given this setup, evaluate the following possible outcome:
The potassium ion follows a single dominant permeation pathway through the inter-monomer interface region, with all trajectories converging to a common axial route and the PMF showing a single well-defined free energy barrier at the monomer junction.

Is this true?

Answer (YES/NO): NO